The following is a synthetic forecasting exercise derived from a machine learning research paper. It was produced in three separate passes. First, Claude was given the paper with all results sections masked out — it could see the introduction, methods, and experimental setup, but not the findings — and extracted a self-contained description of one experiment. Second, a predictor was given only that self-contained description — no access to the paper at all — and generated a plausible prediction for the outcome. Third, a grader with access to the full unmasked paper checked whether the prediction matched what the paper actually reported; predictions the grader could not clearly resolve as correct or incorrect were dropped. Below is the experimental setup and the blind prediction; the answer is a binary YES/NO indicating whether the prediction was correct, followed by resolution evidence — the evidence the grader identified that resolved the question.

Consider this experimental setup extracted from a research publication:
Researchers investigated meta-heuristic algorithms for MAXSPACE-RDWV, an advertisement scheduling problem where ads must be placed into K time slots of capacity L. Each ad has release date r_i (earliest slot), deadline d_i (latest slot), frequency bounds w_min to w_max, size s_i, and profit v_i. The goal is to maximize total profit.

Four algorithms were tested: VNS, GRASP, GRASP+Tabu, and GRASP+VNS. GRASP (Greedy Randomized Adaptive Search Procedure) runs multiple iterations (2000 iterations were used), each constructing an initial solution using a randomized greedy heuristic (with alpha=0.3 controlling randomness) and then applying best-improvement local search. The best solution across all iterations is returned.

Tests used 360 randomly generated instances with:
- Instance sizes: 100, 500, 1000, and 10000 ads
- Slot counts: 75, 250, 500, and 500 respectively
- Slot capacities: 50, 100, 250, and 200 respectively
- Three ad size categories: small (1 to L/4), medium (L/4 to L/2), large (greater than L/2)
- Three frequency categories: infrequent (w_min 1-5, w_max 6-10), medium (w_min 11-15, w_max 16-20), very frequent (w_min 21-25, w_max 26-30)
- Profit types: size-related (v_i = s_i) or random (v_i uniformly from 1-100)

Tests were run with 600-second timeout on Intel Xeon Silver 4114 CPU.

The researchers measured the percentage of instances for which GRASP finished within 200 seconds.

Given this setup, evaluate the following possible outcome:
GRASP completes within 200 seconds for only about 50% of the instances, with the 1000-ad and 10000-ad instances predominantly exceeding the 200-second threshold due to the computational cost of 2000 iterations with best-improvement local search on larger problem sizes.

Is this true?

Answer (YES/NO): NO